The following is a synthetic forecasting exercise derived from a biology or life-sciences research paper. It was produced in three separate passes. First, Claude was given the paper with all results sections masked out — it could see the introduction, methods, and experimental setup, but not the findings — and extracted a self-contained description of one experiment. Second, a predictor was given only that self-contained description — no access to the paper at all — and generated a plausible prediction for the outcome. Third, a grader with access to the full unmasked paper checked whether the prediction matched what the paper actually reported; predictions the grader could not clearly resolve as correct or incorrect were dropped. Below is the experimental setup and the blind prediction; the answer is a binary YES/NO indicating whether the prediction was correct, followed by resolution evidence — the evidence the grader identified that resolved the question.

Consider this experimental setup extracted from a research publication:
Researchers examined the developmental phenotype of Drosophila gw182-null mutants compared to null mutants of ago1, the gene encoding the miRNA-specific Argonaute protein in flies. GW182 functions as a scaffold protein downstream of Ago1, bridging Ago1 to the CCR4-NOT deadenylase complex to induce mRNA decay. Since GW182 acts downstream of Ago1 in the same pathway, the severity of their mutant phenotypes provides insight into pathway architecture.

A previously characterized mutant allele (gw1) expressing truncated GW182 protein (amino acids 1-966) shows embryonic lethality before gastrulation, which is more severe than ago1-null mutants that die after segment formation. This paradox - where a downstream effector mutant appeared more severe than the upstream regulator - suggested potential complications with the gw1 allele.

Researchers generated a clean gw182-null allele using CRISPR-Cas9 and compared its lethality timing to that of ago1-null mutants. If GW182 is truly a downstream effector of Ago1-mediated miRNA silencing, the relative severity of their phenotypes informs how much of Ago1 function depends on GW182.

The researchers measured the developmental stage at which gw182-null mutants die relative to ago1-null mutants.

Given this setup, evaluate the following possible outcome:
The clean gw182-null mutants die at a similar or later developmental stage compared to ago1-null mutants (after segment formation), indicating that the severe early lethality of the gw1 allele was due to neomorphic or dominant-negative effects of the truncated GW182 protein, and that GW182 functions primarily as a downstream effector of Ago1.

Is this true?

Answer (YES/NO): NO